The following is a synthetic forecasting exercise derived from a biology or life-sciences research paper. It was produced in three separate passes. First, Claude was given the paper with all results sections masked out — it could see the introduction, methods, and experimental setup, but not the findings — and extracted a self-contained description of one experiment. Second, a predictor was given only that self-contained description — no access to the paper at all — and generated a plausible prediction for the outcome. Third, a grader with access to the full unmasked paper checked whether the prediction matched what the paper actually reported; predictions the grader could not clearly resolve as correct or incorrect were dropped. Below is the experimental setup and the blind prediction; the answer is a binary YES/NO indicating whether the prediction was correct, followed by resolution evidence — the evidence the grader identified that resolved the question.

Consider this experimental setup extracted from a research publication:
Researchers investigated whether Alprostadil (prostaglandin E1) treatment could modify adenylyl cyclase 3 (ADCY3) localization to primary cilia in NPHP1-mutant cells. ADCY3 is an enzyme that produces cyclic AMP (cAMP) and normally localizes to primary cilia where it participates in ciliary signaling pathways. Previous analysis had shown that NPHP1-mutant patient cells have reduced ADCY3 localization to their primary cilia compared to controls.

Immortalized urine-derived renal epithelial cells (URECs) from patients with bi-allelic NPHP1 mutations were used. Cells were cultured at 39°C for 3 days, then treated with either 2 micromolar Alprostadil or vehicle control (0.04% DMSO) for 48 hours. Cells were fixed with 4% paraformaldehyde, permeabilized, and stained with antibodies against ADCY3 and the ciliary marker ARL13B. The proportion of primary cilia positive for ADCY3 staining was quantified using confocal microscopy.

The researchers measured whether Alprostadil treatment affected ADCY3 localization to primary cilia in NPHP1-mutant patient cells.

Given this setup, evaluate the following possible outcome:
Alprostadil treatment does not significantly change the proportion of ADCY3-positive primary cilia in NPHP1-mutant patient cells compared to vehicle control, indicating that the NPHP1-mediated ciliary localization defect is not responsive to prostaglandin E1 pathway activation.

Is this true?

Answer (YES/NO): NO